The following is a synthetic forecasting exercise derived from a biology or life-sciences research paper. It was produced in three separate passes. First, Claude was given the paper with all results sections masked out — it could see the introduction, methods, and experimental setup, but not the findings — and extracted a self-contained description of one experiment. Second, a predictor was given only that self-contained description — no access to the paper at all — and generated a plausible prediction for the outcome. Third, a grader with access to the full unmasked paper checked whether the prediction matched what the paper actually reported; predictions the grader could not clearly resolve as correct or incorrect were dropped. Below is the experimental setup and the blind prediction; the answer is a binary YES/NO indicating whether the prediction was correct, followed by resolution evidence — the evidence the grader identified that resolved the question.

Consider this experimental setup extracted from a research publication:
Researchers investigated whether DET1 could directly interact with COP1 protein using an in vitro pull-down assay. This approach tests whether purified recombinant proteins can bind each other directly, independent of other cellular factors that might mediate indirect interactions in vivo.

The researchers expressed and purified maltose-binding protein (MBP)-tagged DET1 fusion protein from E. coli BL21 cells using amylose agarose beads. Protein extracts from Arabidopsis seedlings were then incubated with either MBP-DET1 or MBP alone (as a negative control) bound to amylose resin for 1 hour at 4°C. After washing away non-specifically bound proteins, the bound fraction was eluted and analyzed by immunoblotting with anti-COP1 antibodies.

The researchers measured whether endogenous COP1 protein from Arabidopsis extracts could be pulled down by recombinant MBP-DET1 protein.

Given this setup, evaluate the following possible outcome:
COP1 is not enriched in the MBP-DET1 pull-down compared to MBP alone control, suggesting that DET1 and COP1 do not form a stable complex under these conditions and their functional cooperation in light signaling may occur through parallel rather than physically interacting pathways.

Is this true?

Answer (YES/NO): NO